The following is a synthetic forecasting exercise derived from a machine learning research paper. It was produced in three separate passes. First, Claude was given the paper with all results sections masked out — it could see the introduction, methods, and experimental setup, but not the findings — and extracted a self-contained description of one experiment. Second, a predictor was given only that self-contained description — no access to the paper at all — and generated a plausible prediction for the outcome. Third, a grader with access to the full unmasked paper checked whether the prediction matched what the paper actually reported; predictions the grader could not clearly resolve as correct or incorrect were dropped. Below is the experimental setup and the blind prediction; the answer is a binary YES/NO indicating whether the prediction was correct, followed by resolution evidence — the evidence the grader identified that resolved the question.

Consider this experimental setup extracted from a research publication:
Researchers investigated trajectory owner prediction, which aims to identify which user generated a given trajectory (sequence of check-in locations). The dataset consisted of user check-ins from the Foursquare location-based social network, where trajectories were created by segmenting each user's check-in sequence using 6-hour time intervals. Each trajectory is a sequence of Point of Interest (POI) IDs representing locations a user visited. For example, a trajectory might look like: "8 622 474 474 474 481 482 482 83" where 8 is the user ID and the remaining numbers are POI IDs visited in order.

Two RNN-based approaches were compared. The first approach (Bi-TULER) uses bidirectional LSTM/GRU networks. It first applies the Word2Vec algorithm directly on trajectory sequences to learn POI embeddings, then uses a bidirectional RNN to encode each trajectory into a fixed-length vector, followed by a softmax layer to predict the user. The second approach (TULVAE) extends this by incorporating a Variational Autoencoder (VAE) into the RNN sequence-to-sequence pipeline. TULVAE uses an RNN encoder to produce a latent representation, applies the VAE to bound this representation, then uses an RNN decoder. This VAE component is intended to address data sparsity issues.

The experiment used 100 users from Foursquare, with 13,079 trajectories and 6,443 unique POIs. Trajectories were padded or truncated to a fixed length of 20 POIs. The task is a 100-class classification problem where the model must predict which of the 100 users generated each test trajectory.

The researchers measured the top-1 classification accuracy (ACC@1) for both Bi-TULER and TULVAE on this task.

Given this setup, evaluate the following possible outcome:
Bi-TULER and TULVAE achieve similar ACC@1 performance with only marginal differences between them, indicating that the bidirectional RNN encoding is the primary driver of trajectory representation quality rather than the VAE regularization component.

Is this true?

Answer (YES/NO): NO